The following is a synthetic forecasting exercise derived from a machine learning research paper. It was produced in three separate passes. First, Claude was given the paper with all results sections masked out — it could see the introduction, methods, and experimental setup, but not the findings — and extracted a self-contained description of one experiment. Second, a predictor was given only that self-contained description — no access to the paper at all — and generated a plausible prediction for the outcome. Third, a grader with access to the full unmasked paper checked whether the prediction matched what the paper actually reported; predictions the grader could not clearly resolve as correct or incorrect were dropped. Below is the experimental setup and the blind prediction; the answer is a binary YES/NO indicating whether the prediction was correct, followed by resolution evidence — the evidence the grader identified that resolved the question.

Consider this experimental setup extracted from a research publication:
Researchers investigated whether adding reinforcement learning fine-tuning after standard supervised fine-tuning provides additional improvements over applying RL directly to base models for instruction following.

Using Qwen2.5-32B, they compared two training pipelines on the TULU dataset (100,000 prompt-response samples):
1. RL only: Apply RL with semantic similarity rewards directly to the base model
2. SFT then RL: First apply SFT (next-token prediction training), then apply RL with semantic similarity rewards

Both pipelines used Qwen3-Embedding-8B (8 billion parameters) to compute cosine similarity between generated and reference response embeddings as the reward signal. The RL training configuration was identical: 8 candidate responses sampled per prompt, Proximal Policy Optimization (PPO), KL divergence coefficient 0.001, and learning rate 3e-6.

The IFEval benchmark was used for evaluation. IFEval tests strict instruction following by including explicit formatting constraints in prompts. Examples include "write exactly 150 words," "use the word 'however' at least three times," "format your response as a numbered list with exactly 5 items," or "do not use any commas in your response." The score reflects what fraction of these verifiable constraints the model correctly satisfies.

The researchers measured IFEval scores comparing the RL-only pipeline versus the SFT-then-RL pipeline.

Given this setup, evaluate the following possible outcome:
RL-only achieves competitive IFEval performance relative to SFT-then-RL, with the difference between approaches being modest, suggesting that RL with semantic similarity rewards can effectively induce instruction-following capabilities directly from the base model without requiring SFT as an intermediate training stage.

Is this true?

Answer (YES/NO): NO